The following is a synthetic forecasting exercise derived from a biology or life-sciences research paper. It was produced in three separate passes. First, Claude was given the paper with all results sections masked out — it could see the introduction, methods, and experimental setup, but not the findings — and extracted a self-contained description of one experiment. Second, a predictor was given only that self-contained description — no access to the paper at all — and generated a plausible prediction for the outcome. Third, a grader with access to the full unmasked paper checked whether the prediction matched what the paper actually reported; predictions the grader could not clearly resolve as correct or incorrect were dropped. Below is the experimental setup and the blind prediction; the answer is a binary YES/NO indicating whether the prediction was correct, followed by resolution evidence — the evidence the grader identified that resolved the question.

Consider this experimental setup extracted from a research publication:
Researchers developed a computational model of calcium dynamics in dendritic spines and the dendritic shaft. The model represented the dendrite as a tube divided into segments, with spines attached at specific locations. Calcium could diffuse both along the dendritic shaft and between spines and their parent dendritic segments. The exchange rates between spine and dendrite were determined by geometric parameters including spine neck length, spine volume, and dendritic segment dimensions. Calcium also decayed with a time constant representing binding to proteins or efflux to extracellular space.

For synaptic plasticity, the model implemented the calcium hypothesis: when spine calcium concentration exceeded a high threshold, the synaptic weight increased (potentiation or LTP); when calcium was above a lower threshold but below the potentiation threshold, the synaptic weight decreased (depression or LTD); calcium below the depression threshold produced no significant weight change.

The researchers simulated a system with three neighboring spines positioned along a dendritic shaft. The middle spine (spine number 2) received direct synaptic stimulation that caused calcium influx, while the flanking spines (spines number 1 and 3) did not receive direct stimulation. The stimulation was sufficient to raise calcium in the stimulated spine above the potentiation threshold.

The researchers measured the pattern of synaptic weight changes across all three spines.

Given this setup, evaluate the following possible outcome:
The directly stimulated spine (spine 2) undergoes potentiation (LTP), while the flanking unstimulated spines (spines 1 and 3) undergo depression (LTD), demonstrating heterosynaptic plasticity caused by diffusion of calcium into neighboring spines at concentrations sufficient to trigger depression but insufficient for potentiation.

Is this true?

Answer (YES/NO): NO